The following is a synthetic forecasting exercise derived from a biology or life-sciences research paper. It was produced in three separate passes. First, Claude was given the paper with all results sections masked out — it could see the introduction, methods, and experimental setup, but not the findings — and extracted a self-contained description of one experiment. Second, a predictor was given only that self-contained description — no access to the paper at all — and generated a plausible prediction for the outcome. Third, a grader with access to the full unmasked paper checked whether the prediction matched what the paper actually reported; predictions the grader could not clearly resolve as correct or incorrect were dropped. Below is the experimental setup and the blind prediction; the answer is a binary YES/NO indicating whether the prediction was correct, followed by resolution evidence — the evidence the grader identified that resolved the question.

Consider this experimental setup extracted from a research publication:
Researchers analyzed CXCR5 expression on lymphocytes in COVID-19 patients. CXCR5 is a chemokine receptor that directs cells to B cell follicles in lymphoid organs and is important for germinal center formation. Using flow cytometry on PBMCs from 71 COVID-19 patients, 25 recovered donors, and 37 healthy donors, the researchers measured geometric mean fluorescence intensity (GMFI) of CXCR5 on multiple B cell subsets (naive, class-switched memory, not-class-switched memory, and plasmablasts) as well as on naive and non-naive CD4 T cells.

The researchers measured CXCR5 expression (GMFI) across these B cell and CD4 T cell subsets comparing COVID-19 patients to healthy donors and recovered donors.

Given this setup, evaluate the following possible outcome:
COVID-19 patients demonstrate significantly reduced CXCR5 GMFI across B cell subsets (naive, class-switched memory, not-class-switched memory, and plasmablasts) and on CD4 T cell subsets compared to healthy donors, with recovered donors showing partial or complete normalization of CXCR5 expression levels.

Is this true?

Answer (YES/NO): YES